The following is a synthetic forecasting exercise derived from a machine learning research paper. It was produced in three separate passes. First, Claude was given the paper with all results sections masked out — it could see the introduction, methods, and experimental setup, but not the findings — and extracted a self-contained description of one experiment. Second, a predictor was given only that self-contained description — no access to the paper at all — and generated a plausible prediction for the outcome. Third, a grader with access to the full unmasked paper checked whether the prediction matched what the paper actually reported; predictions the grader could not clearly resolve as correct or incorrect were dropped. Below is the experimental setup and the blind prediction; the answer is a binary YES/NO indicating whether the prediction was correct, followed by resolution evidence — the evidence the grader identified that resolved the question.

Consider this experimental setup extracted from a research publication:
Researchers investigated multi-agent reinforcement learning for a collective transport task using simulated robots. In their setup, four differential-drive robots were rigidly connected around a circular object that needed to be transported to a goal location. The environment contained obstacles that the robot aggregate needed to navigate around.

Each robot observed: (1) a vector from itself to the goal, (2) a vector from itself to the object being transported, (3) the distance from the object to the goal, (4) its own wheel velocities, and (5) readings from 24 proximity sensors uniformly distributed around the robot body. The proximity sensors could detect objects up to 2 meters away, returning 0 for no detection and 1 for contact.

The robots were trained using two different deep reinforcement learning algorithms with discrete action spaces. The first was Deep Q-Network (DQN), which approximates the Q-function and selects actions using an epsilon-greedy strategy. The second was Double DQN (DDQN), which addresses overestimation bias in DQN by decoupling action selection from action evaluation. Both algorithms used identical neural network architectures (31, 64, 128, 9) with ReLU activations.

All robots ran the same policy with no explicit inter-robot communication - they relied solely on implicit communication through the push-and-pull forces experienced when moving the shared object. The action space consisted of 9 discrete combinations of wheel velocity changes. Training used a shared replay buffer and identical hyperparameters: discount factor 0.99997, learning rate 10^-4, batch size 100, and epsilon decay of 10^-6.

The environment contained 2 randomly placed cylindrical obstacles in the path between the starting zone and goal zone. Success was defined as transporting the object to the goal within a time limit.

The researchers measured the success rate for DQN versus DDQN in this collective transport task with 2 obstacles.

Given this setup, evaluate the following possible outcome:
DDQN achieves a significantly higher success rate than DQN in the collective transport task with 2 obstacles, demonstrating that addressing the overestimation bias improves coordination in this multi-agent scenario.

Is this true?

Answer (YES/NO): YES